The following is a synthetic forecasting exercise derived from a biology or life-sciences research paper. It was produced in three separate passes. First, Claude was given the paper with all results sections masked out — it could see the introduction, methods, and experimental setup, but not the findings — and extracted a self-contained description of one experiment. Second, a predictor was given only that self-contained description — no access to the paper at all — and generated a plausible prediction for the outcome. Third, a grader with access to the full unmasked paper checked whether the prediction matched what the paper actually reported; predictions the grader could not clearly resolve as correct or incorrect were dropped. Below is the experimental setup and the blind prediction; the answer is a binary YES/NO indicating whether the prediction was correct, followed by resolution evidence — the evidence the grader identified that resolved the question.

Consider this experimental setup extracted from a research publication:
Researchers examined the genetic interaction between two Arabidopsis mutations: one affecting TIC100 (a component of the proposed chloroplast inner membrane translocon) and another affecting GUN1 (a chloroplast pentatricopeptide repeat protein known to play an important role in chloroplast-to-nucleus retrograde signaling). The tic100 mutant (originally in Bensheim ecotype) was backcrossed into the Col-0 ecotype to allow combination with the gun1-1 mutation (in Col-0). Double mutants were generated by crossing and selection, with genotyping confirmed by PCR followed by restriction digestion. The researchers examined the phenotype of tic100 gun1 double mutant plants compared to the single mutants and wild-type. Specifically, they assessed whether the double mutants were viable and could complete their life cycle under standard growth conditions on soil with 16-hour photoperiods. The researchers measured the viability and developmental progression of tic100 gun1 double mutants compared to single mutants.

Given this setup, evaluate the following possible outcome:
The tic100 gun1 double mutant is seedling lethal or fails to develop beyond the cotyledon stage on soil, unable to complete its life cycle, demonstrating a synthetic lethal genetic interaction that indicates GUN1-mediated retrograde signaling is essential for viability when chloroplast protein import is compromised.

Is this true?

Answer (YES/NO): YES